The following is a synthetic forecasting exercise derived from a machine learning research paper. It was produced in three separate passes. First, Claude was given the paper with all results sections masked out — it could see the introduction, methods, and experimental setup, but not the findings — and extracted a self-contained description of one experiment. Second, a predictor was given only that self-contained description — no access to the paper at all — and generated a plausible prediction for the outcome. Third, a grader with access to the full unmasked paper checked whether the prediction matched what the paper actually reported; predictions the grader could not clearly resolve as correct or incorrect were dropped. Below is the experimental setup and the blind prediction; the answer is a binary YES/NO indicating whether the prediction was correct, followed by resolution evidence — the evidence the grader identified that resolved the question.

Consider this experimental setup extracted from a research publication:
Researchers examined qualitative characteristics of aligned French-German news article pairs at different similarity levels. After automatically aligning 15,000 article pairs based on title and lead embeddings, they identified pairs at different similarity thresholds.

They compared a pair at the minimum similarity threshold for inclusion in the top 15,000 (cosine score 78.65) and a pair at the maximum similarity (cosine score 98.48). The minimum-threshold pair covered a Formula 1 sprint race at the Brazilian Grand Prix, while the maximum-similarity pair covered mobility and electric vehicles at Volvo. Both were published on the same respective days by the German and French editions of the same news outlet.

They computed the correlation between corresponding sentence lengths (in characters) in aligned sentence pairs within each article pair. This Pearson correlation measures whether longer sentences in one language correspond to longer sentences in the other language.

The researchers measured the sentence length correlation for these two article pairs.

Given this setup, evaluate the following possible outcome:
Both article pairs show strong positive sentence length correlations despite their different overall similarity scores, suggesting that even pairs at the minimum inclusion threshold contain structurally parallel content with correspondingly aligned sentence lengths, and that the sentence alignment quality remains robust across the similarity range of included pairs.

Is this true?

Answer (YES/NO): NO